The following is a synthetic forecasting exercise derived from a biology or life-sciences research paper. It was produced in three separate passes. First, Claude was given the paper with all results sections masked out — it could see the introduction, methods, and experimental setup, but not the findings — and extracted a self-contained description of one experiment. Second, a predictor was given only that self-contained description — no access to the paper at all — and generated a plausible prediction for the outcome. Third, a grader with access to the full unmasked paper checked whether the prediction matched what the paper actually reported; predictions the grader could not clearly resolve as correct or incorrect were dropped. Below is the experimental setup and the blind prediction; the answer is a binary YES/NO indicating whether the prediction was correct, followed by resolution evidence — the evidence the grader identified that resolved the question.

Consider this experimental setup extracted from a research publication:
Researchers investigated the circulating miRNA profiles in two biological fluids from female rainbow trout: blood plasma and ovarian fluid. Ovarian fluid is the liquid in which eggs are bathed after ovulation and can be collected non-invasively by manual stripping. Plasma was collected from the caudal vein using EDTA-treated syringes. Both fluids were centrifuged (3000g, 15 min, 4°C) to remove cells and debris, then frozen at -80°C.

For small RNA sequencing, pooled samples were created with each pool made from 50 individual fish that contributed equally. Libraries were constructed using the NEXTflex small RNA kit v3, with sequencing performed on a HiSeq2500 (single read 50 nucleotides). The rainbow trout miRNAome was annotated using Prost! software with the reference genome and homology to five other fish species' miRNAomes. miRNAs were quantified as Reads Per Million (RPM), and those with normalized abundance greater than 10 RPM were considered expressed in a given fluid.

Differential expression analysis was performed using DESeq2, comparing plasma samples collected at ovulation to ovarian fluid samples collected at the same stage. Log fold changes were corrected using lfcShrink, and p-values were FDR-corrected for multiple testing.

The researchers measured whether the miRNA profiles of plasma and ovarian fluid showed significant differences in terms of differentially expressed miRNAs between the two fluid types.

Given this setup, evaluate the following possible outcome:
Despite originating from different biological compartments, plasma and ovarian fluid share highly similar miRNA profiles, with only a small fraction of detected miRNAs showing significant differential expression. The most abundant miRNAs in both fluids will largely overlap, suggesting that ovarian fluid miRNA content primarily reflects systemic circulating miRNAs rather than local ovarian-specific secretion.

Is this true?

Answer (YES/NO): NO